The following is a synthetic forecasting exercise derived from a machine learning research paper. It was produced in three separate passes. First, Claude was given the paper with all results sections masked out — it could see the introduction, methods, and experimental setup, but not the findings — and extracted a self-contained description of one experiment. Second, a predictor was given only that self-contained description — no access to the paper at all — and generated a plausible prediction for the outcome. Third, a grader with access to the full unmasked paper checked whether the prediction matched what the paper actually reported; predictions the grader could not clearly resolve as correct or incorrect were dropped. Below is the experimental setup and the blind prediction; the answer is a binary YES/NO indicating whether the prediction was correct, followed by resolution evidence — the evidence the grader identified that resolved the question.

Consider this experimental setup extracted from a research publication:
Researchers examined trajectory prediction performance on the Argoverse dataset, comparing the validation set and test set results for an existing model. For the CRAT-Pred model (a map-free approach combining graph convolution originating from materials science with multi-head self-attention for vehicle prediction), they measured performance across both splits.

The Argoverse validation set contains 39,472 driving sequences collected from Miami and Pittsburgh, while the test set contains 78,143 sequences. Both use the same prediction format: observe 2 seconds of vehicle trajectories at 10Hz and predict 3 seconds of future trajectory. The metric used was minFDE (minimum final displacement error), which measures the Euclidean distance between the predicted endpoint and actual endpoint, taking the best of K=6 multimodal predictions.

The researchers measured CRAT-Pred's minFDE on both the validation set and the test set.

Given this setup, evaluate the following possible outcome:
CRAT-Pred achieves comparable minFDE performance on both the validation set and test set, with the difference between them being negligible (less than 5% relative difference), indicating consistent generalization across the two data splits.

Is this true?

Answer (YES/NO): NO